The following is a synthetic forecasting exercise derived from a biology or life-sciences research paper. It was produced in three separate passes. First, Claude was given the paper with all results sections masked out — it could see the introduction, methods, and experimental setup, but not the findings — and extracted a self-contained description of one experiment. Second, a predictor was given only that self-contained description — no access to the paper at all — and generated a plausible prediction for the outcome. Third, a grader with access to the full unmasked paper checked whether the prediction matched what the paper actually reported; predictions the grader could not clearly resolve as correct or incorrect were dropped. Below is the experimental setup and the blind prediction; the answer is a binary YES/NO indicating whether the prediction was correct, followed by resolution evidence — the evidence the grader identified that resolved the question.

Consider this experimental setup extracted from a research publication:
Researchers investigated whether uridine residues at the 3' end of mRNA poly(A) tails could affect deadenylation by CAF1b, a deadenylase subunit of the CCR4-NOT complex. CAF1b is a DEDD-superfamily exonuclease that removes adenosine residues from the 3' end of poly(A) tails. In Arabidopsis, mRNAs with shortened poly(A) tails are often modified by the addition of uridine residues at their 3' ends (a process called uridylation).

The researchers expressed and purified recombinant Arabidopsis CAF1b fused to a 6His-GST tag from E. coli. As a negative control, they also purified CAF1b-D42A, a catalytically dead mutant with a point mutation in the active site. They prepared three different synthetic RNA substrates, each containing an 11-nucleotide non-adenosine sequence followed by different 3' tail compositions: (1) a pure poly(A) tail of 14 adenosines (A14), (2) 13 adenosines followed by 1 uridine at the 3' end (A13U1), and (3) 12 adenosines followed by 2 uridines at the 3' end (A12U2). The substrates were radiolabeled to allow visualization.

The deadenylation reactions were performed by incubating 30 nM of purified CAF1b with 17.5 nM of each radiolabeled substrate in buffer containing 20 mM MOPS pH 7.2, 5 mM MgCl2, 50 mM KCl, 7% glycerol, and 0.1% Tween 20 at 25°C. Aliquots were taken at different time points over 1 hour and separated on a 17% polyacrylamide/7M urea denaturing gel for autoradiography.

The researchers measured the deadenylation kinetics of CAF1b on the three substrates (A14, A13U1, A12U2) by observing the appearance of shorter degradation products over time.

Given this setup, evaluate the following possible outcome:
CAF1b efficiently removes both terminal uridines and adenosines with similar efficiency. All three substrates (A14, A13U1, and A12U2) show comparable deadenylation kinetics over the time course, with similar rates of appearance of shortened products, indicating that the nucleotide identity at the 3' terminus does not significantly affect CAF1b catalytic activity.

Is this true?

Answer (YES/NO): NO